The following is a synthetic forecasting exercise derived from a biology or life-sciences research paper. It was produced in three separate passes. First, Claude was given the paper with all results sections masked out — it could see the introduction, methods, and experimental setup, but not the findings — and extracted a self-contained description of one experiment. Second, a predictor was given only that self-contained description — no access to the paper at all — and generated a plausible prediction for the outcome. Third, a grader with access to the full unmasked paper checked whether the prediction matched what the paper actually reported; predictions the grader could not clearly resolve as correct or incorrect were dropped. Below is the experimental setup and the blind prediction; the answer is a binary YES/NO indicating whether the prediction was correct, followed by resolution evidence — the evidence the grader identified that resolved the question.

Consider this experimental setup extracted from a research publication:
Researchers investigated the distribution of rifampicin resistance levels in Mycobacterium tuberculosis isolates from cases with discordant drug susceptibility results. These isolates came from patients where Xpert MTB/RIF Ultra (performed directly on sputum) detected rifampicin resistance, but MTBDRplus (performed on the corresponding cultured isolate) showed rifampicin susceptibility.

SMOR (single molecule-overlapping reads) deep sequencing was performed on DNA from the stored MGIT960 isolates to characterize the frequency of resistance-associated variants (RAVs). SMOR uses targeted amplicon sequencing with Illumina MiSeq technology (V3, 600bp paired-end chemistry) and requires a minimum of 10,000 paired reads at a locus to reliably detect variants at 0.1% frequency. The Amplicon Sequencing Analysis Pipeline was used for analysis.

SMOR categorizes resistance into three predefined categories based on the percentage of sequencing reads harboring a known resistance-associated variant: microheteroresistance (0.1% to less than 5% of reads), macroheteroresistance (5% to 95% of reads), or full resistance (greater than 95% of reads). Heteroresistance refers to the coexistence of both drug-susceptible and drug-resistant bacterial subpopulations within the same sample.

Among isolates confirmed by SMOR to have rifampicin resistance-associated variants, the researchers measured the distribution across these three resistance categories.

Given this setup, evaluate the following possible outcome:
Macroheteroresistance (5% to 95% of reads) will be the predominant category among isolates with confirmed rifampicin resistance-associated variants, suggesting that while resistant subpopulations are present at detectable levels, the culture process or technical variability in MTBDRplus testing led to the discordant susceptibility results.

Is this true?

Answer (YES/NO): NO